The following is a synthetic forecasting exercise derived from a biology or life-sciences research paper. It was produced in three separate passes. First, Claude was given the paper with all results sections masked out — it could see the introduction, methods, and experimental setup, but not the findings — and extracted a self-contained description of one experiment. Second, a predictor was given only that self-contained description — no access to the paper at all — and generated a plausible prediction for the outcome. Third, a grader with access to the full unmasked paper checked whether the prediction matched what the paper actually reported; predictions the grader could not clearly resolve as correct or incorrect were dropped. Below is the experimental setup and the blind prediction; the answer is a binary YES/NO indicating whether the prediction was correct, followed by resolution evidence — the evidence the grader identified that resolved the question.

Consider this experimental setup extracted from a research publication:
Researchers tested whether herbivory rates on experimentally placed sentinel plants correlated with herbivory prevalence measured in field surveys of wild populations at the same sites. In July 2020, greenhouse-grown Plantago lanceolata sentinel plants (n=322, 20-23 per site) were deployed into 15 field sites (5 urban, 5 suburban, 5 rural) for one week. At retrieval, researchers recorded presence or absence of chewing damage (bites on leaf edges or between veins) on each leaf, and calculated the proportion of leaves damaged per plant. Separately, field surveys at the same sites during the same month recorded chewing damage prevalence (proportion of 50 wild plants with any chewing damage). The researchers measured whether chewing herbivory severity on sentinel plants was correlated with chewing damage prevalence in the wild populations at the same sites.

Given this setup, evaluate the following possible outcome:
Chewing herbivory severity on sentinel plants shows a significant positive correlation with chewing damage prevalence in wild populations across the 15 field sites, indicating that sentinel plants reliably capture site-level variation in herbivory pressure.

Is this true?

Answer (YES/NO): NO